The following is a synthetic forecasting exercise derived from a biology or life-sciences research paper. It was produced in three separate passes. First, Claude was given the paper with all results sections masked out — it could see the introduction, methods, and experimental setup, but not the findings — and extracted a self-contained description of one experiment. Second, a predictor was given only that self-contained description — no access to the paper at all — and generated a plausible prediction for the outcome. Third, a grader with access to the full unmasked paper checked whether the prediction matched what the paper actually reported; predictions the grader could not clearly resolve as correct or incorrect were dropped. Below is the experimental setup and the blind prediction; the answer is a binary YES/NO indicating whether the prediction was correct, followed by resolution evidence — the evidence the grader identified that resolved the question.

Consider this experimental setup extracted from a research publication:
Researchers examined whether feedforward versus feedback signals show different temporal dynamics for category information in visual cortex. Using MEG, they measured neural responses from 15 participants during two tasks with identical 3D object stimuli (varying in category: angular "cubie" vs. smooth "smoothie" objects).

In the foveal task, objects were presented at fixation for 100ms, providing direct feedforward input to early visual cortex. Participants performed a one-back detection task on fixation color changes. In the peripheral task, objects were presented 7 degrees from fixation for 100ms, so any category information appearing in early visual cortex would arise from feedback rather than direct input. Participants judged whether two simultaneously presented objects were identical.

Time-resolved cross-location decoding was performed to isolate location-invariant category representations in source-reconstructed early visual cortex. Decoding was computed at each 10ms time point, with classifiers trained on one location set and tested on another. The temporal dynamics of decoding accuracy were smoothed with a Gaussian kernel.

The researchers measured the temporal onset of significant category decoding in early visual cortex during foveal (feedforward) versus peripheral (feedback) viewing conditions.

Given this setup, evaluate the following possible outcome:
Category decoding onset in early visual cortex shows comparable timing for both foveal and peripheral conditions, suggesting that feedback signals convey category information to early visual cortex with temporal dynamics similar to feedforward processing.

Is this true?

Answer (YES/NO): NO